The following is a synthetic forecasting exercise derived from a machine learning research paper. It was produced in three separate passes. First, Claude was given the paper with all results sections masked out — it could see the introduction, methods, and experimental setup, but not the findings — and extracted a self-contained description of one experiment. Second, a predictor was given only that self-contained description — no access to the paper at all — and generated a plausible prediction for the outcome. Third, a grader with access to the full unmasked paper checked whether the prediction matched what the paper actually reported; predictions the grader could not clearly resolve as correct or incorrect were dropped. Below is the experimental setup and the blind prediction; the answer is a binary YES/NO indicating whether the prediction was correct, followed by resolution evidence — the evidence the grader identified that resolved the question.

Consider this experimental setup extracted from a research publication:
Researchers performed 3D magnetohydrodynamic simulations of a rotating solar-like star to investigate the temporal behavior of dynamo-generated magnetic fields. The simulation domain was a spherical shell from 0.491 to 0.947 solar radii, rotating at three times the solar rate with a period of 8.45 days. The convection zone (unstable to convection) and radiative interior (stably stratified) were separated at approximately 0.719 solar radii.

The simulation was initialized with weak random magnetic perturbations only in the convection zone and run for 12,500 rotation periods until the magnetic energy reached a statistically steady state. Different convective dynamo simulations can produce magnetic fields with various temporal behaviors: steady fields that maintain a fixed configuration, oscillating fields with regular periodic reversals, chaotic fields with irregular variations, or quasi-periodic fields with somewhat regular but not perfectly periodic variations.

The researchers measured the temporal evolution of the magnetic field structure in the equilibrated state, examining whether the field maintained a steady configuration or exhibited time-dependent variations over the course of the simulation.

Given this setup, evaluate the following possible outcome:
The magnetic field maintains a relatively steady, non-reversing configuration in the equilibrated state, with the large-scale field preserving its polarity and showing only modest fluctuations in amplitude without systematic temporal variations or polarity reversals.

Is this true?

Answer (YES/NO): NO